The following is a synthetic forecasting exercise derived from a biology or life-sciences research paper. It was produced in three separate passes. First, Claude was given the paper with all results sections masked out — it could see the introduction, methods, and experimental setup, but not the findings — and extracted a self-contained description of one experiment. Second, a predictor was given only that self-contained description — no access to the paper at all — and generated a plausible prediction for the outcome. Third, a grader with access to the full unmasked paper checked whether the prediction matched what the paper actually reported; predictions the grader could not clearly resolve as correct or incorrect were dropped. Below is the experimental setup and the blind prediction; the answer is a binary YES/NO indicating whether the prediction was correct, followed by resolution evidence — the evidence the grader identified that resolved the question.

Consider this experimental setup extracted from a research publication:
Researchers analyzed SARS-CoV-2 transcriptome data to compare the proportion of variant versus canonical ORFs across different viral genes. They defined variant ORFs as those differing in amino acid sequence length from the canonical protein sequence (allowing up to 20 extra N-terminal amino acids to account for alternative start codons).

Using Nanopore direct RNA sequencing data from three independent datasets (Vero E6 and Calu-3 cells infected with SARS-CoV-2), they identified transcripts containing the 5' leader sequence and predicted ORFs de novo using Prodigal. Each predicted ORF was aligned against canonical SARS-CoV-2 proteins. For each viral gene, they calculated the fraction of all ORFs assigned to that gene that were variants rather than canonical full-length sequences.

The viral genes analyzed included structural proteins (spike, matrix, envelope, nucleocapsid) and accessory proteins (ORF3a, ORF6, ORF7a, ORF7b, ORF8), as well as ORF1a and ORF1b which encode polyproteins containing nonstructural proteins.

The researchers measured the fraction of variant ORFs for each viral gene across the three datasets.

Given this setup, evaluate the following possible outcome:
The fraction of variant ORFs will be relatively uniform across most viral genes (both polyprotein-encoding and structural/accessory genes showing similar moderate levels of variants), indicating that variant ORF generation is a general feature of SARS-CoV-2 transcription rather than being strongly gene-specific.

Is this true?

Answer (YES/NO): NO